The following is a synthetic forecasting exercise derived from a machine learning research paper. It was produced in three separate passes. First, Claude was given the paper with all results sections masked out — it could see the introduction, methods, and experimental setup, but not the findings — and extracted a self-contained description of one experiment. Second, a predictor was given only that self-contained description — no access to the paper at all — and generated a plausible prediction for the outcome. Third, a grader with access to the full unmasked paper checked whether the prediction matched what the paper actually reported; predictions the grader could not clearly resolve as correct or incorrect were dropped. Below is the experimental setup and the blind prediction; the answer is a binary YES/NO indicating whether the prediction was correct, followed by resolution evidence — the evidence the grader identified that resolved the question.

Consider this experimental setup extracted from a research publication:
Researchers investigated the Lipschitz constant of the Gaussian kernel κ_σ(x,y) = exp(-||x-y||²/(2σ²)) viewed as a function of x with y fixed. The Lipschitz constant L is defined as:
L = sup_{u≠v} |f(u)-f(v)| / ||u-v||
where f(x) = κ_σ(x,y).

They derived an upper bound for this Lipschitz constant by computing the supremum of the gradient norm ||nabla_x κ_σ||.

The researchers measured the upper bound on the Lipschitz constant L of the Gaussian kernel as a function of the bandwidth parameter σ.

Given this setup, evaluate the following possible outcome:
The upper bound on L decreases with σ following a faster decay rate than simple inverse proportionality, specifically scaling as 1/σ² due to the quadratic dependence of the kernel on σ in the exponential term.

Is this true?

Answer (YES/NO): NO